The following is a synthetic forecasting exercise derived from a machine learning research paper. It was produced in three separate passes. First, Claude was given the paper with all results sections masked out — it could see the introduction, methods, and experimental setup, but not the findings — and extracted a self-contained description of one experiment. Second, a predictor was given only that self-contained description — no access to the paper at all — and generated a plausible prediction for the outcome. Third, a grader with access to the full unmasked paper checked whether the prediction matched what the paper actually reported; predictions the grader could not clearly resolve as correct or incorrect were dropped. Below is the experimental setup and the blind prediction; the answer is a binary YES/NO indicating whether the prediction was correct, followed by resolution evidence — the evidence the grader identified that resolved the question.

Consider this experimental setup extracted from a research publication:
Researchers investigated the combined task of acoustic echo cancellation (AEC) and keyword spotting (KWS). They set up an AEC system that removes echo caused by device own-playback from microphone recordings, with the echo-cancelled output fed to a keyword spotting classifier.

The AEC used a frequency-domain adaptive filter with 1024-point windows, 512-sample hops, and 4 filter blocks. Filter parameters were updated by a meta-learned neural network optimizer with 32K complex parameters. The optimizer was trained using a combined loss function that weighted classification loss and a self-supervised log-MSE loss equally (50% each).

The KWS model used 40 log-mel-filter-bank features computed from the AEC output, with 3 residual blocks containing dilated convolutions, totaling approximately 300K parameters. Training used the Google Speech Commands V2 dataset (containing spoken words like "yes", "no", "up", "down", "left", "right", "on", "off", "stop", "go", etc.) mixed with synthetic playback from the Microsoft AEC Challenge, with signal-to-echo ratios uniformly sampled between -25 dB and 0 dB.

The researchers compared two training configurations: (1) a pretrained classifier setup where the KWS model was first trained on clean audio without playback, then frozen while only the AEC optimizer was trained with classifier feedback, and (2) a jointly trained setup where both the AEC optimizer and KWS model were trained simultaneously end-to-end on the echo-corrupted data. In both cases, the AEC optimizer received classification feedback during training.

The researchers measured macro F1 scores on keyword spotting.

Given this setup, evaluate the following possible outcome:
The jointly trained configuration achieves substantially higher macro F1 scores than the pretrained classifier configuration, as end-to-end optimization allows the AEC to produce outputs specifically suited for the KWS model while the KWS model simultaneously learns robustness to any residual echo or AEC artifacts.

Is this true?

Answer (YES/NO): YES